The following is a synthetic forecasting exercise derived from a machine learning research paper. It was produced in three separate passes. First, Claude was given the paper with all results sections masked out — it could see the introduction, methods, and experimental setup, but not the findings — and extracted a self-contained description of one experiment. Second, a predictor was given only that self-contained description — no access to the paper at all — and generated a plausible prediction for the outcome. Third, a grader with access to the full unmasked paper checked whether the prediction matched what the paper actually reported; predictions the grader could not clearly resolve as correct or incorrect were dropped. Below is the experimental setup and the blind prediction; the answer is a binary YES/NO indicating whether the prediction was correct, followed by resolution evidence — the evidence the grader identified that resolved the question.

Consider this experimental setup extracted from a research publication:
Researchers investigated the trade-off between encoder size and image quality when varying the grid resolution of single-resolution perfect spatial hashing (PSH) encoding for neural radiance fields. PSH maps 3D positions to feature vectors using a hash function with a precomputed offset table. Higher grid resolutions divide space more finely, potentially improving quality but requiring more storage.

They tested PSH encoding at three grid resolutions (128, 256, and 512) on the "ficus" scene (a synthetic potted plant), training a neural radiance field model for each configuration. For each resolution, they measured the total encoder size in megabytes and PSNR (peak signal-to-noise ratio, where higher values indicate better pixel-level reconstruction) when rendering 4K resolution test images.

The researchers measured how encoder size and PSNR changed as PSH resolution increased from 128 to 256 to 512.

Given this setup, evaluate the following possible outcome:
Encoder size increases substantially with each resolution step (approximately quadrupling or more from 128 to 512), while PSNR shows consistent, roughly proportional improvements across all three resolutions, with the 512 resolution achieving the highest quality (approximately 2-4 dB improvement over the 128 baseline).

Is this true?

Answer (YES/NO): NO